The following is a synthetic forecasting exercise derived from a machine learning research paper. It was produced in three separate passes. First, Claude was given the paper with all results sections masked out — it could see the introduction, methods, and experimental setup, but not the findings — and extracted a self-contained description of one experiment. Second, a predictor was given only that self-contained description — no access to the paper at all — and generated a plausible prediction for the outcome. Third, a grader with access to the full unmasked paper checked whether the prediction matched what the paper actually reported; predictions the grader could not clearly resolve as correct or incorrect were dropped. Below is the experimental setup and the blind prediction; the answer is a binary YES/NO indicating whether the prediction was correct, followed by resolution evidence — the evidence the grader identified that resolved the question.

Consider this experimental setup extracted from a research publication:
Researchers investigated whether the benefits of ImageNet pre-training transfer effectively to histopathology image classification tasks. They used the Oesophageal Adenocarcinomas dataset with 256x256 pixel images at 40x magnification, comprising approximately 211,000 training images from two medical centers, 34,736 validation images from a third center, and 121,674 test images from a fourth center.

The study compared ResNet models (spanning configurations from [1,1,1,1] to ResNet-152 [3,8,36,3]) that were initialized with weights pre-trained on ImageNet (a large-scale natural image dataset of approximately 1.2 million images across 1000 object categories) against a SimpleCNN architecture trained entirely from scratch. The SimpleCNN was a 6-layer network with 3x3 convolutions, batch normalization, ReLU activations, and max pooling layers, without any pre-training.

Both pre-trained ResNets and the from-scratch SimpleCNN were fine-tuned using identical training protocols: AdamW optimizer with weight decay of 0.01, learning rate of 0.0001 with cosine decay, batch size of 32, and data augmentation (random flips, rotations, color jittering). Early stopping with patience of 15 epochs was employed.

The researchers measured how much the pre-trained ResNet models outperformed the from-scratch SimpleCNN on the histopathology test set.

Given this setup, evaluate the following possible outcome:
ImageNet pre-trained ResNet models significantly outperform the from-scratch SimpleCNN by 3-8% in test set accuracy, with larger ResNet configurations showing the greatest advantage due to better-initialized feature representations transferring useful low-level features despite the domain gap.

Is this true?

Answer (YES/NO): NO